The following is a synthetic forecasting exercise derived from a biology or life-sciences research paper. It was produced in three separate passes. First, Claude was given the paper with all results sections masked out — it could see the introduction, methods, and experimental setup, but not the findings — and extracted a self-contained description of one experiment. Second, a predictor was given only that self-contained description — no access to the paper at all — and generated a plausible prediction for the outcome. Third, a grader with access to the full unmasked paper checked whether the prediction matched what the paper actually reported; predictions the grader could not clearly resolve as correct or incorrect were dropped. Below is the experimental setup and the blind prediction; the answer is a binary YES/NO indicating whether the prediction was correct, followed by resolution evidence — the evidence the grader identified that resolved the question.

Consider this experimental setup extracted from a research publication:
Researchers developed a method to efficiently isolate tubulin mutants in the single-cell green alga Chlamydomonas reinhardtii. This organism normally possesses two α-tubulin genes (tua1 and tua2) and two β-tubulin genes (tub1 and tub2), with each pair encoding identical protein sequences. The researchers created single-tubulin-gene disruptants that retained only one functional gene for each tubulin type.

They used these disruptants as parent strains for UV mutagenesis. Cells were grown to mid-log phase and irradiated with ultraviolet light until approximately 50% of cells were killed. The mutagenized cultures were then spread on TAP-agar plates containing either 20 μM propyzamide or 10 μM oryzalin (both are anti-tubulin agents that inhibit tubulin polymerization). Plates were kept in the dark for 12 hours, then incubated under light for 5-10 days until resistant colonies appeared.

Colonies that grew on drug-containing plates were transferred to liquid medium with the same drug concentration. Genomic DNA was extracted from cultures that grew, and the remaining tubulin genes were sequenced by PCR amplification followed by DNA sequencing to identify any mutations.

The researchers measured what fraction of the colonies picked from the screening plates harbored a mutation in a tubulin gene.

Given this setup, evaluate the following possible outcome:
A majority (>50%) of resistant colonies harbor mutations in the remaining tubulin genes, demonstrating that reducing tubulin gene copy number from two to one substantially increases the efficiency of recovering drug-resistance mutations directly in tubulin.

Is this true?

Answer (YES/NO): NO